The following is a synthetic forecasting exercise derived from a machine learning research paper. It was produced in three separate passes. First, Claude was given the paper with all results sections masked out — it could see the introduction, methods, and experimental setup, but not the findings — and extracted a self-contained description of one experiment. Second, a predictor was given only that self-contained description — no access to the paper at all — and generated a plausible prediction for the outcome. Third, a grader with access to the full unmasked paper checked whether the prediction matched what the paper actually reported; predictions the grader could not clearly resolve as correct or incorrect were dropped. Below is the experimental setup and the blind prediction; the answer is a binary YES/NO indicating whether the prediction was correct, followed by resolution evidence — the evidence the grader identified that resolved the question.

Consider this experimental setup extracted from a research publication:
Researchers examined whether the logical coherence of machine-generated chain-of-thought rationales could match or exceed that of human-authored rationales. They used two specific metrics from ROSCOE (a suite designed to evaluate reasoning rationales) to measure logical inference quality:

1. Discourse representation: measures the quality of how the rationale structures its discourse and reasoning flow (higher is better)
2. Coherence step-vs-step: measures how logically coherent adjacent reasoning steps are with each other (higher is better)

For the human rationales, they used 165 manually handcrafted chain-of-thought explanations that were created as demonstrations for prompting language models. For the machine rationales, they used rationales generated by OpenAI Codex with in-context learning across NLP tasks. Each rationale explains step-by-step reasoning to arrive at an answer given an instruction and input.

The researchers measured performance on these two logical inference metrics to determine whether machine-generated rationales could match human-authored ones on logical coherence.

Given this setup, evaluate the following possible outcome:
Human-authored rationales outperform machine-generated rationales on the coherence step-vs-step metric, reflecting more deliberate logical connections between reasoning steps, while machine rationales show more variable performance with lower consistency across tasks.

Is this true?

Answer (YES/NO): NO